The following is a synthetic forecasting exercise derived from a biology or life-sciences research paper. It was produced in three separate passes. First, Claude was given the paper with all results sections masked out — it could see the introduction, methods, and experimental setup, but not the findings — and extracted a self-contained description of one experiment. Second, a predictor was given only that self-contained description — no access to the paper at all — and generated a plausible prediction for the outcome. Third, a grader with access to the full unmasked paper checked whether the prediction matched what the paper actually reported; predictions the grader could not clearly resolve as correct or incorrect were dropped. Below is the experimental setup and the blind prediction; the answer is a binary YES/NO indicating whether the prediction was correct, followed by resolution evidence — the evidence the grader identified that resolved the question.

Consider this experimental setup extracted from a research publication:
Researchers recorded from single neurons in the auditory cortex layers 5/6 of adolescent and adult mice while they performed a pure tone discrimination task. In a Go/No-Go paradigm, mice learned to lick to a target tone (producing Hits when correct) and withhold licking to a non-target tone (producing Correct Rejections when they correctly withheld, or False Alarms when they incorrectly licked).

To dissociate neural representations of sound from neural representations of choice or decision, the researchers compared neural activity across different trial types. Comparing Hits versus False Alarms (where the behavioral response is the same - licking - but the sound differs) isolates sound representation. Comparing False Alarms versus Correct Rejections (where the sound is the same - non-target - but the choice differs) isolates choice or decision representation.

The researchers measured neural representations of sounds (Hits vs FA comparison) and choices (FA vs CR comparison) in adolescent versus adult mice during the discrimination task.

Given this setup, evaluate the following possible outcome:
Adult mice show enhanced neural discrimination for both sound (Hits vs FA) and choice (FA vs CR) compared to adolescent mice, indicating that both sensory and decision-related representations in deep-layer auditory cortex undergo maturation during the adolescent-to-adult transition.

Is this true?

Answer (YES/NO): YES